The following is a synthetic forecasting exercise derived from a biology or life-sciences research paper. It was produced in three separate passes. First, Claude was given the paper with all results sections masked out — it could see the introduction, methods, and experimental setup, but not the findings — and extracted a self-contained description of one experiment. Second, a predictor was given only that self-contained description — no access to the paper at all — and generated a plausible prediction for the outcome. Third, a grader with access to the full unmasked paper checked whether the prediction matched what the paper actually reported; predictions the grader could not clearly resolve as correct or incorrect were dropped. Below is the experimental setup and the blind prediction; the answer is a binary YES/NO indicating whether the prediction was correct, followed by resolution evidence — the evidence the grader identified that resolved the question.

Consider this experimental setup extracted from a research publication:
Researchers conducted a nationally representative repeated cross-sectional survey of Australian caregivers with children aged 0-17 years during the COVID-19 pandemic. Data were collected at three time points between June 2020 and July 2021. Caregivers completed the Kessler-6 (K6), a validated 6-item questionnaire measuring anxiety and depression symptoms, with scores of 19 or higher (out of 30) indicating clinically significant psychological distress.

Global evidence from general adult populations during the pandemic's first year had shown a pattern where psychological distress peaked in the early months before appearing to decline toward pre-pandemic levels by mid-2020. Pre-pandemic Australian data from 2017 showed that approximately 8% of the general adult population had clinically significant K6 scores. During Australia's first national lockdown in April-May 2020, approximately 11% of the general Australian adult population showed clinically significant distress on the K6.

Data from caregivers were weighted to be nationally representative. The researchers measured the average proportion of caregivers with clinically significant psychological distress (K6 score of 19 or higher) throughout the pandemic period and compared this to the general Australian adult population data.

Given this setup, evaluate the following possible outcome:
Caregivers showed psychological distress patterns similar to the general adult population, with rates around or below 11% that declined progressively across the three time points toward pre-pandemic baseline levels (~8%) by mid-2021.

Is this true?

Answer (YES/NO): NO